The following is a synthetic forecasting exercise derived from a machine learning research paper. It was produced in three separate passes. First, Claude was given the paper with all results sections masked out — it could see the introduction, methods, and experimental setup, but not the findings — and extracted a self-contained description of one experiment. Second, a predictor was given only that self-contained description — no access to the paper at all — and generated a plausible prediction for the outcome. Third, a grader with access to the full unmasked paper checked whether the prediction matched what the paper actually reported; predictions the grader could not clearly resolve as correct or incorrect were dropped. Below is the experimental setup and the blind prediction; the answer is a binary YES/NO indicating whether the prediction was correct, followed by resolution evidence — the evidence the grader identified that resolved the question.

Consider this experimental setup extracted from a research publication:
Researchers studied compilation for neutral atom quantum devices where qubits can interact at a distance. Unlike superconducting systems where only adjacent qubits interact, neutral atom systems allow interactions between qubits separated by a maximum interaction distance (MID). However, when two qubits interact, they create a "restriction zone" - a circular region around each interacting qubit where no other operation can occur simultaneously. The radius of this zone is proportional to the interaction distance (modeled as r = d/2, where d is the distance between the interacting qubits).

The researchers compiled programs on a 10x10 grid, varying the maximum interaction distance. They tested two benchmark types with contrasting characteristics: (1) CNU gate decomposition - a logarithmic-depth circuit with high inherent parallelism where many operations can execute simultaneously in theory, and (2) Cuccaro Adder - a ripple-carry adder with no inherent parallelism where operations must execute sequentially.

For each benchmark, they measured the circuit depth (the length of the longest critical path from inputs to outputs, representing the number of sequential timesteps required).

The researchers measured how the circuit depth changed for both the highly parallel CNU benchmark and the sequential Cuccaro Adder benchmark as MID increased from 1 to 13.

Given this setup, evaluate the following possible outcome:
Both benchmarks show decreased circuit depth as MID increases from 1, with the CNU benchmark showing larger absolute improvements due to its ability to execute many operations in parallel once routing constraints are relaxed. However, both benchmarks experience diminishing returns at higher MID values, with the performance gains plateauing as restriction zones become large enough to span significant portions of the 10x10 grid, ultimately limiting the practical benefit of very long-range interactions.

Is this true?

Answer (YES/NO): NO